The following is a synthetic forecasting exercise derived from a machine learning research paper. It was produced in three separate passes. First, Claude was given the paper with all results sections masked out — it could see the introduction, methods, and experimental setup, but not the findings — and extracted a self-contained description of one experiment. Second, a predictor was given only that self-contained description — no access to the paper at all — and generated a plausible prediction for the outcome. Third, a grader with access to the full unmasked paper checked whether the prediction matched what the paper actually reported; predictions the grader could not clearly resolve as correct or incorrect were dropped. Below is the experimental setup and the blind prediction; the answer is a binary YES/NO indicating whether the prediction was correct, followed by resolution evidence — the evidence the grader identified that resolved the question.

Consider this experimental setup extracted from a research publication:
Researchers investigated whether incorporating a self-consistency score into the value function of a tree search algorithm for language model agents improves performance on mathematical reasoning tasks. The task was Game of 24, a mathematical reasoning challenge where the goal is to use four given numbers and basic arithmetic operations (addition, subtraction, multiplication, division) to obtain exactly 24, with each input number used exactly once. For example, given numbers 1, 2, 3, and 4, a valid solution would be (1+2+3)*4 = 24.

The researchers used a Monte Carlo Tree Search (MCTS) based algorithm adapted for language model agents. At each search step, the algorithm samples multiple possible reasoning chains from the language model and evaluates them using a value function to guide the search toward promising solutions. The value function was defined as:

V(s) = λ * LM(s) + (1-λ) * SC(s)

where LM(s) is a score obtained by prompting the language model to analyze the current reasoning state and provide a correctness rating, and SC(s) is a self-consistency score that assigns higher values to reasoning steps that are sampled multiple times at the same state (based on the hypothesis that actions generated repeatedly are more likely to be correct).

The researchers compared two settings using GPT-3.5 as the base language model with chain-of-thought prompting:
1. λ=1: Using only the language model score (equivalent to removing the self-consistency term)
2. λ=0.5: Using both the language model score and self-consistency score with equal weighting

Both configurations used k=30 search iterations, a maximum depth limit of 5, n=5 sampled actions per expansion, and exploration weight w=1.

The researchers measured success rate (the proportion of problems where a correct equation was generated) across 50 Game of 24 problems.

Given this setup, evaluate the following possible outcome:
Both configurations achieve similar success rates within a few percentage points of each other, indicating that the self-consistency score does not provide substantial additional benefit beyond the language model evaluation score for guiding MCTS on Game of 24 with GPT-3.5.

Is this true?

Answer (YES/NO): NO